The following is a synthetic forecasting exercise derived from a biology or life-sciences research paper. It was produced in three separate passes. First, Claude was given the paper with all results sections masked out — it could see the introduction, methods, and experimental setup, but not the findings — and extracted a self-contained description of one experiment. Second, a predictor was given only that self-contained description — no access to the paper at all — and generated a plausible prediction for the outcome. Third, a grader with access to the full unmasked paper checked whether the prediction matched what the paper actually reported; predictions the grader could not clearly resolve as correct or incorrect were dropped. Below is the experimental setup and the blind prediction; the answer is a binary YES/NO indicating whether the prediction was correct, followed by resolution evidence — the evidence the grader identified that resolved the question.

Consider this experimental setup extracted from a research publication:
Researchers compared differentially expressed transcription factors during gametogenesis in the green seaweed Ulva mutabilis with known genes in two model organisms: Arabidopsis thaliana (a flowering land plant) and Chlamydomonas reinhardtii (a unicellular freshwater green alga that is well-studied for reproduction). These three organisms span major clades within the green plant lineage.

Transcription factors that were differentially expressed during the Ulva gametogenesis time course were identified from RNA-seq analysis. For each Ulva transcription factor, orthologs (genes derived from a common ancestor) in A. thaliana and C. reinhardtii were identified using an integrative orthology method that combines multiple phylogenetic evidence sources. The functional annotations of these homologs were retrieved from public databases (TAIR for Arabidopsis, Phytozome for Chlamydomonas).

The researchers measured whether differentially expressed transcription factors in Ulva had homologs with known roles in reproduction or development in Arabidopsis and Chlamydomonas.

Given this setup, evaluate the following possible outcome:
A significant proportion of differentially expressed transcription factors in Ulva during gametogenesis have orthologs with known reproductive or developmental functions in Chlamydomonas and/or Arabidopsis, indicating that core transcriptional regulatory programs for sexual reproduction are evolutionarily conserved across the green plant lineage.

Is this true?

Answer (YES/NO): NO